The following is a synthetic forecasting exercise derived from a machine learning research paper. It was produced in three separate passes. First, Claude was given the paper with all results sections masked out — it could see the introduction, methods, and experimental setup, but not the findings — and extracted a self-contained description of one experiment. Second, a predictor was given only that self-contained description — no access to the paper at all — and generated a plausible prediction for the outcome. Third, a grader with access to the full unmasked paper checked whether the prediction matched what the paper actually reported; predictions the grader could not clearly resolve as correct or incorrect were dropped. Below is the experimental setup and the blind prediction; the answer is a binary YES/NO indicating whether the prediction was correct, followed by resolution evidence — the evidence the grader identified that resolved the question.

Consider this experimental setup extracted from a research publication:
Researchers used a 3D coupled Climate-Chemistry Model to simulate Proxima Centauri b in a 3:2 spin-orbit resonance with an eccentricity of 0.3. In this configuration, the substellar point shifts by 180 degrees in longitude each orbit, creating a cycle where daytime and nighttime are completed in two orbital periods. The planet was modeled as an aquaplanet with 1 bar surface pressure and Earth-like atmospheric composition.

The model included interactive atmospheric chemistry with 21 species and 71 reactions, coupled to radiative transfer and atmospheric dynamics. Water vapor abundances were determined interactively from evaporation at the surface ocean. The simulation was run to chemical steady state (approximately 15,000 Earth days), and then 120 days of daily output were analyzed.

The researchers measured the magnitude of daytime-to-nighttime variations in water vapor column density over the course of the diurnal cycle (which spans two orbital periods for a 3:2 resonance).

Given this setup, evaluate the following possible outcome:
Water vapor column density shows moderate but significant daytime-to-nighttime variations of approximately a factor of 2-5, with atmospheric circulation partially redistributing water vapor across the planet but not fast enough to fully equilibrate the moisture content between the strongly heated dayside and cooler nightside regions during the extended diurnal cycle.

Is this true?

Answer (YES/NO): YES